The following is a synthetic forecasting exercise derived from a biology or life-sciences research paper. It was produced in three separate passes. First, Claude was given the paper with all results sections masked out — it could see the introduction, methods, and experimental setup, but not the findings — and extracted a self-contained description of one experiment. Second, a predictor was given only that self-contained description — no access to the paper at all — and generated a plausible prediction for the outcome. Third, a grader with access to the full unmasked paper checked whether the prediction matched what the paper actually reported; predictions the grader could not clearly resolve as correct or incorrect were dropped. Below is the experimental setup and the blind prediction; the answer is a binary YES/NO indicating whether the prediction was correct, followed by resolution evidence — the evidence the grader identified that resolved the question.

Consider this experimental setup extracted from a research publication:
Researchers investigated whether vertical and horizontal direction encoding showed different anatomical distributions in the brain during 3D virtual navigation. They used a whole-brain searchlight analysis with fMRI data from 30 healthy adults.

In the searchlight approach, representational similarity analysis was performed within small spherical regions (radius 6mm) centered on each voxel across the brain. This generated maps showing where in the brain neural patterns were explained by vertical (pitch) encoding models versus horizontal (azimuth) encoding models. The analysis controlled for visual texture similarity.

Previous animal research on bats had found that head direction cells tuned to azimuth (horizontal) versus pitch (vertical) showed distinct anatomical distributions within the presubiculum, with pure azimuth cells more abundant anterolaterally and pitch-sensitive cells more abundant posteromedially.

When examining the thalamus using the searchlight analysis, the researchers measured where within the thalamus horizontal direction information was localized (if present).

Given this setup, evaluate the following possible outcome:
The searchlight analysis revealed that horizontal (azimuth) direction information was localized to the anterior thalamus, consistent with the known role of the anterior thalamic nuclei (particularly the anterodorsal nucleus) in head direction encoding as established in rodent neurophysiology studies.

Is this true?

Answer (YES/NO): NO